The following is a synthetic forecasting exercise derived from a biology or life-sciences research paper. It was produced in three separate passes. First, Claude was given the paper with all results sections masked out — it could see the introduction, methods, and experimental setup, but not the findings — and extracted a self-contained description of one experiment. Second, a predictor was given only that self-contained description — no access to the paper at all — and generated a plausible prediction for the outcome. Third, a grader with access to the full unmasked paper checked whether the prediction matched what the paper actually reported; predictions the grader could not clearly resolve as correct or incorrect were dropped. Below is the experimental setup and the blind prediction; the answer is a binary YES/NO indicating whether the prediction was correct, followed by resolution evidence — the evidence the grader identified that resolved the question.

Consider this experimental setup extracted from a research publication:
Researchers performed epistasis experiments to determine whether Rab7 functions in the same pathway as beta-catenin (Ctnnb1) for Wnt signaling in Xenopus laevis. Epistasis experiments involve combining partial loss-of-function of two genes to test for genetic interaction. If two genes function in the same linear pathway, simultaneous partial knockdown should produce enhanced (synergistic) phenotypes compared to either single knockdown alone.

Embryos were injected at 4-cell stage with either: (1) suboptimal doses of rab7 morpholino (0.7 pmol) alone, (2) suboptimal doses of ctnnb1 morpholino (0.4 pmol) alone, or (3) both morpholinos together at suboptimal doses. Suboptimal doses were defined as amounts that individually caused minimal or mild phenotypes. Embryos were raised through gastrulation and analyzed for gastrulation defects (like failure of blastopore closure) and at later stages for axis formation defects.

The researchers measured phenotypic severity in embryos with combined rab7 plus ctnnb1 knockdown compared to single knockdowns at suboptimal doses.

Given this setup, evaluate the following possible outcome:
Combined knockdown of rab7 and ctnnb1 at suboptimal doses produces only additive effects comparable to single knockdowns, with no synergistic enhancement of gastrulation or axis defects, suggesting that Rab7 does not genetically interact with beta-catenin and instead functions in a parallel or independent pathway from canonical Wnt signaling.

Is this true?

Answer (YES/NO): NO